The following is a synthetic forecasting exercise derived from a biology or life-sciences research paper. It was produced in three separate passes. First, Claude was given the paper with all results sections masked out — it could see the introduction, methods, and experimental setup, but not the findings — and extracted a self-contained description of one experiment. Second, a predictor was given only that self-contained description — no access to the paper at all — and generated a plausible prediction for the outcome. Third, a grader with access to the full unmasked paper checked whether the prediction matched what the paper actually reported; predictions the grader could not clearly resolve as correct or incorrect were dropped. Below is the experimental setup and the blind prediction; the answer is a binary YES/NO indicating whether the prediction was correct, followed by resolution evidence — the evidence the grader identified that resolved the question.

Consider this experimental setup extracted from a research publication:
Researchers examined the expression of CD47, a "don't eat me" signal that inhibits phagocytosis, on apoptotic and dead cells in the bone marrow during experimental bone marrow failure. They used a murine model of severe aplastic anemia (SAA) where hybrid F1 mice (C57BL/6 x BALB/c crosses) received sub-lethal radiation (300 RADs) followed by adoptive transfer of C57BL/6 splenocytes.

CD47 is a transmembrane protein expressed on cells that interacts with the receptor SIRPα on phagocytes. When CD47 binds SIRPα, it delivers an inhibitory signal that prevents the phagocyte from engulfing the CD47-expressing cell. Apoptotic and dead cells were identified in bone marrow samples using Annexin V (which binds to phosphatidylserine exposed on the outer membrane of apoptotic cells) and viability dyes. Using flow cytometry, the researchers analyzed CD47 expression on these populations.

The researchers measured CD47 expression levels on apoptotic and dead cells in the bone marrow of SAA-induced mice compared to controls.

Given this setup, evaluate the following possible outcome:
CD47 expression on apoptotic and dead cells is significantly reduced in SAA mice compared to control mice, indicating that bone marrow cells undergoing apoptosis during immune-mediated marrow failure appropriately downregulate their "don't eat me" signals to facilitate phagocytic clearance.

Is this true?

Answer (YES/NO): NO